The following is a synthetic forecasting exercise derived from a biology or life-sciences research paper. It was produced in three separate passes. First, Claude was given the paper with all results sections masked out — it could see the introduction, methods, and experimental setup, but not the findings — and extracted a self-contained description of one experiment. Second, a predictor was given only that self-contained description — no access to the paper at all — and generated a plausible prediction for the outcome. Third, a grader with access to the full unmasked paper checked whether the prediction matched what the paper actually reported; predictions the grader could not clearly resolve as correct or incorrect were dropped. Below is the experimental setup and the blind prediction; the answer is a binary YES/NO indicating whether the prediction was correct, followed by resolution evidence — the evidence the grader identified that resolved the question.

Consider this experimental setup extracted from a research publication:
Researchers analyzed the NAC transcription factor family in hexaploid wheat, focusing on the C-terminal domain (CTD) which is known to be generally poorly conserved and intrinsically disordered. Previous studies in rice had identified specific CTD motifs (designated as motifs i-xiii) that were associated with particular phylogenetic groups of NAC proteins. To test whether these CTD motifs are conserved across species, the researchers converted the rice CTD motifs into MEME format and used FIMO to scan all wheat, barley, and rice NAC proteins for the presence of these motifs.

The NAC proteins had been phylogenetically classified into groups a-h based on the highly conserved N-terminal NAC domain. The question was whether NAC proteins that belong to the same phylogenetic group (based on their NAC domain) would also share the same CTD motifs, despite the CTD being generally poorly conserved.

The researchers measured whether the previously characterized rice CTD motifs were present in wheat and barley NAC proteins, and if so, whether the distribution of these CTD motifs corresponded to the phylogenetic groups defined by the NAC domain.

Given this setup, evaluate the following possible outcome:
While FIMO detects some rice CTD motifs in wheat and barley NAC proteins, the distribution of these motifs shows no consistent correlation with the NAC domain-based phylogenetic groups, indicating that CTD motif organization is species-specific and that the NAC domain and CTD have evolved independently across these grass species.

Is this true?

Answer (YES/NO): NO